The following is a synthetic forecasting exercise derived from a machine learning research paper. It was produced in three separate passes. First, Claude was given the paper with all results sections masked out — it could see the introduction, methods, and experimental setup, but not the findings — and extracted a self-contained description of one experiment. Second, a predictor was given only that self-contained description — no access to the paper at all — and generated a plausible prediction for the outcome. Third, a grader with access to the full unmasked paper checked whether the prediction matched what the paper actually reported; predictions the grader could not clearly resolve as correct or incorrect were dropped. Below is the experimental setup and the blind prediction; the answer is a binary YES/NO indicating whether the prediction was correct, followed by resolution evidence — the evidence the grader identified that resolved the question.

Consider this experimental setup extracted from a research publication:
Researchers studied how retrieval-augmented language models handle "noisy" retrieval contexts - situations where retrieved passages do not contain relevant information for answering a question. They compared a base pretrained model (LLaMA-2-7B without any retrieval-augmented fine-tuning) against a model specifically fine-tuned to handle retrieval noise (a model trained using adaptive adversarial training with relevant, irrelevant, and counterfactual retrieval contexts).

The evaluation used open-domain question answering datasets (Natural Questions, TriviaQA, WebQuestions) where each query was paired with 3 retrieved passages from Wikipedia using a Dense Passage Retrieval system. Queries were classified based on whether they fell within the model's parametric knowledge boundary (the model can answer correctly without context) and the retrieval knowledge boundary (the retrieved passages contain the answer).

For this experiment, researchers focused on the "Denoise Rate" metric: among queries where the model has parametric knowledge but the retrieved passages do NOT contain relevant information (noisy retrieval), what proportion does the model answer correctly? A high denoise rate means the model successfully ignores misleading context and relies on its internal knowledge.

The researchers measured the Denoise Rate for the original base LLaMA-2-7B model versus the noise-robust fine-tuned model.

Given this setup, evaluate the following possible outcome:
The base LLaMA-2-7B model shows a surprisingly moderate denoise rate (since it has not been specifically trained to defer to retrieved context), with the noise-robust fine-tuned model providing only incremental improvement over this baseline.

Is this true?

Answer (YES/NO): NO